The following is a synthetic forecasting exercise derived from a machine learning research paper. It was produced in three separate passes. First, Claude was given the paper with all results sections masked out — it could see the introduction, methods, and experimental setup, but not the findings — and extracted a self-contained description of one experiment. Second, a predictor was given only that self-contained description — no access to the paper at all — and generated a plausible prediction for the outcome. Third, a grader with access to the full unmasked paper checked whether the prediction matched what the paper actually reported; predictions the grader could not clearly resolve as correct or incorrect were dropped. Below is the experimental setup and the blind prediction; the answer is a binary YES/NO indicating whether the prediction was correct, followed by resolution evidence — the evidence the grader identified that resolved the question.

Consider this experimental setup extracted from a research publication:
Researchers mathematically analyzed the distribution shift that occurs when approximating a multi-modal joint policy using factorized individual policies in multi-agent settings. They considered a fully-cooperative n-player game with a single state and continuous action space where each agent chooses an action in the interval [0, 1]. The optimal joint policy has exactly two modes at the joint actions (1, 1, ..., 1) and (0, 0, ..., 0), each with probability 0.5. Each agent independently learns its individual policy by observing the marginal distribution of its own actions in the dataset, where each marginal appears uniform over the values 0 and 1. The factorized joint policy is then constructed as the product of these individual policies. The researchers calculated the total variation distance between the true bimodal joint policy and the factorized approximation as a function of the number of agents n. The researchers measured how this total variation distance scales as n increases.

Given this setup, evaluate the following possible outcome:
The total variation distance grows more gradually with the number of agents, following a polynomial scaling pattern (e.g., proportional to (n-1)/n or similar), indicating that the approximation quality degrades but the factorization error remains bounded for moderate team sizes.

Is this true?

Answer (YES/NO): NO